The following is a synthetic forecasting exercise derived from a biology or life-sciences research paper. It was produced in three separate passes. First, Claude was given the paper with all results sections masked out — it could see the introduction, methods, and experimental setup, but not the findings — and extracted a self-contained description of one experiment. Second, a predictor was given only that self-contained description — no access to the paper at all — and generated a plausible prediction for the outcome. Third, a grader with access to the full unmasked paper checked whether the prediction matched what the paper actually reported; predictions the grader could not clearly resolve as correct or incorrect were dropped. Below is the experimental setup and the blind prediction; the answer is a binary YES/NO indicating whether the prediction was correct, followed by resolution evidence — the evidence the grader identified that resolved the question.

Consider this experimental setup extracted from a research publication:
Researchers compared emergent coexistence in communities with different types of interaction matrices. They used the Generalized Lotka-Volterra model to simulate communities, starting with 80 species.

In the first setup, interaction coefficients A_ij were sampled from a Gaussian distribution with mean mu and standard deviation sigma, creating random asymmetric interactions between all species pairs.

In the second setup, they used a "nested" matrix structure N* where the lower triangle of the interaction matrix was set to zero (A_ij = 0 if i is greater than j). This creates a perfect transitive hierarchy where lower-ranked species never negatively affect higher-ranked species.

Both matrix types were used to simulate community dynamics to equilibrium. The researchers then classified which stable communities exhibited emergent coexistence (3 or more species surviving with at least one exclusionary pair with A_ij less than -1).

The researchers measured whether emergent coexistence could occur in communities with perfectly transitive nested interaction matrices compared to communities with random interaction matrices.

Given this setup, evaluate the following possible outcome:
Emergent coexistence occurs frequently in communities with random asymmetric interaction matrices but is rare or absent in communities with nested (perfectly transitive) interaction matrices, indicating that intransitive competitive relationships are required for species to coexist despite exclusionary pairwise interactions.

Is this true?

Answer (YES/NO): NO